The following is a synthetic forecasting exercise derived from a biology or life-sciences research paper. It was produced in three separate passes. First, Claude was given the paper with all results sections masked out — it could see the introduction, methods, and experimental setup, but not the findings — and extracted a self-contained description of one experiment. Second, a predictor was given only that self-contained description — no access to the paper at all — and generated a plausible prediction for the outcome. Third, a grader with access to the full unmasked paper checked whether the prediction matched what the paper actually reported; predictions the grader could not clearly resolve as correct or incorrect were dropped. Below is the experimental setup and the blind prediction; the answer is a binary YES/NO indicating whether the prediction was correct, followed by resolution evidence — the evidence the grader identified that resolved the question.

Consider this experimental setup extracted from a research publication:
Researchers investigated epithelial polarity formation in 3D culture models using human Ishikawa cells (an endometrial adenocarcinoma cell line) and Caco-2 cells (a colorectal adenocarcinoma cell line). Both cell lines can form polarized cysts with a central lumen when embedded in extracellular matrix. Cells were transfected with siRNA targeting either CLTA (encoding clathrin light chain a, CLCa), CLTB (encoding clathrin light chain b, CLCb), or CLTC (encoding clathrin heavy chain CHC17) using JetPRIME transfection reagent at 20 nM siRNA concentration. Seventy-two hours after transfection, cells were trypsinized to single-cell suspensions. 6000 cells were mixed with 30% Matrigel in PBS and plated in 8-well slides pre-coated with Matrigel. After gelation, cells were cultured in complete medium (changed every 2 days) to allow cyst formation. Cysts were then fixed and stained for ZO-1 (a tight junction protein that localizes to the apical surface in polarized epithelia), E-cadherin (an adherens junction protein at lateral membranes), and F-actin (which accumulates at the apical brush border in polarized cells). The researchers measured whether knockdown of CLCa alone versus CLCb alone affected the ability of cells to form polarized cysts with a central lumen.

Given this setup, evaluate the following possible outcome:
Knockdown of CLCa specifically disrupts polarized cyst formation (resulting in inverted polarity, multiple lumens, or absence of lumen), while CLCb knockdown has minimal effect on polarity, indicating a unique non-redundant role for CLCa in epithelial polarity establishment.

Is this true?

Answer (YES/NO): NO